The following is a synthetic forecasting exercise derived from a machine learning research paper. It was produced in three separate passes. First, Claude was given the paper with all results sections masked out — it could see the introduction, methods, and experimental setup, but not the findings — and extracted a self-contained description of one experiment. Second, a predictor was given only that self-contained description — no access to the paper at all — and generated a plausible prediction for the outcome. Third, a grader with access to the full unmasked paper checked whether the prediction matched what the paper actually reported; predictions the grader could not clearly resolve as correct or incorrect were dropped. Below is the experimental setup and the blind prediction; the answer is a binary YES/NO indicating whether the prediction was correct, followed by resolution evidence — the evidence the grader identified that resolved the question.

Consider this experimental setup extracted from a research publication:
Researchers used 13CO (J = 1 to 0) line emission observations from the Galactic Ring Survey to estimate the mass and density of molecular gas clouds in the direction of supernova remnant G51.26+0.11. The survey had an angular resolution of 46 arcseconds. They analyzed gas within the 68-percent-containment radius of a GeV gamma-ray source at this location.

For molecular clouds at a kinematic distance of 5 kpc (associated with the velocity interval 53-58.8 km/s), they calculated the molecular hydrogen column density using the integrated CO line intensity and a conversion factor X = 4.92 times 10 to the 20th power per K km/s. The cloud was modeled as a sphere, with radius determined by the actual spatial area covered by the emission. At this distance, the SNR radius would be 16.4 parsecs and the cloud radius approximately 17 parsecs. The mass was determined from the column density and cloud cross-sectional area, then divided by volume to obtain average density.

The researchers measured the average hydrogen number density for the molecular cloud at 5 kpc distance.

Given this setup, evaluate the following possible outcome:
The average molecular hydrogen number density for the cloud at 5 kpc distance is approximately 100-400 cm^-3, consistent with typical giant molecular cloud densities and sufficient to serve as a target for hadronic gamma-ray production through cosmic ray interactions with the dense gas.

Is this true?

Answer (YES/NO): NO